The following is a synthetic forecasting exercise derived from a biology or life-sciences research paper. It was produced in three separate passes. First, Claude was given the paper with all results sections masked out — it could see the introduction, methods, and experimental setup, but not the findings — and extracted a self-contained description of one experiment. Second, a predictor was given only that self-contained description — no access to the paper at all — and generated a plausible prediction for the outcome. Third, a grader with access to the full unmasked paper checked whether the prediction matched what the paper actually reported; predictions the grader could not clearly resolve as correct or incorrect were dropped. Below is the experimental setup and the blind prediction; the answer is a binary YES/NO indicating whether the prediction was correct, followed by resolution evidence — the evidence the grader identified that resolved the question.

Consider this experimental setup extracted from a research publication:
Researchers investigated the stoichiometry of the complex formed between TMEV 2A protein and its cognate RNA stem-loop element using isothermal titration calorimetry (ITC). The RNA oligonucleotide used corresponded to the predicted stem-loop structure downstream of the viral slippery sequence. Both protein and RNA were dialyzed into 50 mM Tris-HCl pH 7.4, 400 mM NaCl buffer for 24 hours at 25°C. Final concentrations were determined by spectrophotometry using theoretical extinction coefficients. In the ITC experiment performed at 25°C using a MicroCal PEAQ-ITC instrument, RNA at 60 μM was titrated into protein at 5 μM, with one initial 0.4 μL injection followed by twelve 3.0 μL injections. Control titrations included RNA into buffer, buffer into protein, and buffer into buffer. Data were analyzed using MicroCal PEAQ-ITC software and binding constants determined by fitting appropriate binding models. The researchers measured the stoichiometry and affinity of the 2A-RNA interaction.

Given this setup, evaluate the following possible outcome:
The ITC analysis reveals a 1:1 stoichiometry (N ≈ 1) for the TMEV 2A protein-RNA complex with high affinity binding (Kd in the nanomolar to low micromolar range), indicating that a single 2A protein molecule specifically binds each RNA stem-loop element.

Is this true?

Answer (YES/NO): YES